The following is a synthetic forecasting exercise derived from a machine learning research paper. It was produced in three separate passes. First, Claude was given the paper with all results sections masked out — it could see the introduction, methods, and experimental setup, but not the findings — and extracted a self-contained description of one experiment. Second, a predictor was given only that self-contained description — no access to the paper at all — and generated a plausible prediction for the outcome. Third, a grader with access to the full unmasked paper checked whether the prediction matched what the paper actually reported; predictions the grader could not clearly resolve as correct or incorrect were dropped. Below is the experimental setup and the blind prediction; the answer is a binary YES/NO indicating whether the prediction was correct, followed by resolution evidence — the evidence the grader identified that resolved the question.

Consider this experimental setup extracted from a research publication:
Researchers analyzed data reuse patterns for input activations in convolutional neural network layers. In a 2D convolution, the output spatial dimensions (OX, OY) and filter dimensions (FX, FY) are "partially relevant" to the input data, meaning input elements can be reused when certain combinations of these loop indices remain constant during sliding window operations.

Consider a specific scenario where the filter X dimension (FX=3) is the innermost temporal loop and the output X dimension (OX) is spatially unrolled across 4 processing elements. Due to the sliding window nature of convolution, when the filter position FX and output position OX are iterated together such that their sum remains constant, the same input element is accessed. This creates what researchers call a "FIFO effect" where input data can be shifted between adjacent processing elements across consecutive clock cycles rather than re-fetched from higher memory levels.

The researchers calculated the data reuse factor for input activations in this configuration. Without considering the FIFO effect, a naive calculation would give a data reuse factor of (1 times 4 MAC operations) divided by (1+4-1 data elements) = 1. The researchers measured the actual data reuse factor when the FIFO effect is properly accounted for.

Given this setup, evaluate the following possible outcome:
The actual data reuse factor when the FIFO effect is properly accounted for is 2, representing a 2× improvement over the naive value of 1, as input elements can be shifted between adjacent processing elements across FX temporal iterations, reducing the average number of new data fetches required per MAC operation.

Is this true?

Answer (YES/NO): YES